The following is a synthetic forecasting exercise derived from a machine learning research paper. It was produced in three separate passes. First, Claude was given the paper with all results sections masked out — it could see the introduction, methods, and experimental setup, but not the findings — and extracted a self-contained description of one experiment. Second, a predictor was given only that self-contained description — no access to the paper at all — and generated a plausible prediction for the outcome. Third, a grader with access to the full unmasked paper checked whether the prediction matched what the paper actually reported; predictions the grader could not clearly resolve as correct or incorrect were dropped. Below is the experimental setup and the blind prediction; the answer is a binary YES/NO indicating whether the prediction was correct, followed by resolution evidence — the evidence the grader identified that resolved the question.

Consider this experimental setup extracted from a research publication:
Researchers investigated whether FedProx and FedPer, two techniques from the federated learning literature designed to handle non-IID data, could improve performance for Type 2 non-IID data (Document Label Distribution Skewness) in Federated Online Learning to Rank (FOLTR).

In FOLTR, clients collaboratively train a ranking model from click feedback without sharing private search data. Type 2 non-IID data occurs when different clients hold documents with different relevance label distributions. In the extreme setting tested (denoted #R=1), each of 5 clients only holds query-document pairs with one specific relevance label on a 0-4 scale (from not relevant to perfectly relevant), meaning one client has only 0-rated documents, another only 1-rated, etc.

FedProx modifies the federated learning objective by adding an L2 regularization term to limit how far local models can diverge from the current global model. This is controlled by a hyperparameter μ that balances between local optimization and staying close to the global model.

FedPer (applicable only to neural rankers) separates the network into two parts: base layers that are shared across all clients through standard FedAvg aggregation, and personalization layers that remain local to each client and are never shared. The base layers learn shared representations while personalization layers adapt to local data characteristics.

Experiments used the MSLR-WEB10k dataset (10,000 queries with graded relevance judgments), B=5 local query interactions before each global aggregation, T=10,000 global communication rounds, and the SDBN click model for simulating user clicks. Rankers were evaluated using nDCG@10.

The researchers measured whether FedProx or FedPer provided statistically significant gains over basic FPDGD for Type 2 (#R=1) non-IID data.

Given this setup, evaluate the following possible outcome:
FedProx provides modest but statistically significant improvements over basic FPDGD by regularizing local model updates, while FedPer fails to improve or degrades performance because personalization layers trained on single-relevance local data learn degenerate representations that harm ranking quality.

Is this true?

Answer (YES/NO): NO